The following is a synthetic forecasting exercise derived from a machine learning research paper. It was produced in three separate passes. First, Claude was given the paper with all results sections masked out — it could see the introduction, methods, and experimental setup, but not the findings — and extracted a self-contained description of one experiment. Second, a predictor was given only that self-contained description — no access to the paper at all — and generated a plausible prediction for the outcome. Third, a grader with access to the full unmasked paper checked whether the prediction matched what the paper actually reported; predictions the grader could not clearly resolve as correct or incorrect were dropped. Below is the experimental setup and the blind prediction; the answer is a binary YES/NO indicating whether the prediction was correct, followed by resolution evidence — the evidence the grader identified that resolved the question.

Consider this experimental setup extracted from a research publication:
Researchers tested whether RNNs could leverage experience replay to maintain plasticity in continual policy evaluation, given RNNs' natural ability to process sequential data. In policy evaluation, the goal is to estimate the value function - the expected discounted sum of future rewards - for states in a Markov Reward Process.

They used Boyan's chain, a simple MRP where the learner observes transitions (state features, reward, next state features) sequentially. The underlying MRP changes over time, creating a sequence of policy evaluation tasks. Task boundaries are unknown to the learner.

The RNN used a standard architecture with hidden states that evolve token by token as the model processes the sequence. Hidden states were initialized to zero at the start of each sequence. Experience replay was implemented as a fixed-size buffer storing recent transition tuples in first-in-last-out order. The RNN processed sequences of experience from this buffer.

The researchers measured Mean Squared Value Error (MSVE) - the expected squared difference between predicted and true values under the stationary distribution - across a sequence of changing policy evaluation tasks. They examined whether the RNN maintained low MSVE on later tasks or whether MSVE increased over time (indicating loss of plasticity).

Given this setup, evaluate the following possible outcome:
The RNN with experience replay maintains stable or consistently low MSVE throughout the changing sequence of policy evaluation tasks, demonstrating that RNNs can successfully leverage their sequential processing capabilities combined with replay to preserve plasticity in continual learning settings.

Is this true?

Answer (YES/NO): NO